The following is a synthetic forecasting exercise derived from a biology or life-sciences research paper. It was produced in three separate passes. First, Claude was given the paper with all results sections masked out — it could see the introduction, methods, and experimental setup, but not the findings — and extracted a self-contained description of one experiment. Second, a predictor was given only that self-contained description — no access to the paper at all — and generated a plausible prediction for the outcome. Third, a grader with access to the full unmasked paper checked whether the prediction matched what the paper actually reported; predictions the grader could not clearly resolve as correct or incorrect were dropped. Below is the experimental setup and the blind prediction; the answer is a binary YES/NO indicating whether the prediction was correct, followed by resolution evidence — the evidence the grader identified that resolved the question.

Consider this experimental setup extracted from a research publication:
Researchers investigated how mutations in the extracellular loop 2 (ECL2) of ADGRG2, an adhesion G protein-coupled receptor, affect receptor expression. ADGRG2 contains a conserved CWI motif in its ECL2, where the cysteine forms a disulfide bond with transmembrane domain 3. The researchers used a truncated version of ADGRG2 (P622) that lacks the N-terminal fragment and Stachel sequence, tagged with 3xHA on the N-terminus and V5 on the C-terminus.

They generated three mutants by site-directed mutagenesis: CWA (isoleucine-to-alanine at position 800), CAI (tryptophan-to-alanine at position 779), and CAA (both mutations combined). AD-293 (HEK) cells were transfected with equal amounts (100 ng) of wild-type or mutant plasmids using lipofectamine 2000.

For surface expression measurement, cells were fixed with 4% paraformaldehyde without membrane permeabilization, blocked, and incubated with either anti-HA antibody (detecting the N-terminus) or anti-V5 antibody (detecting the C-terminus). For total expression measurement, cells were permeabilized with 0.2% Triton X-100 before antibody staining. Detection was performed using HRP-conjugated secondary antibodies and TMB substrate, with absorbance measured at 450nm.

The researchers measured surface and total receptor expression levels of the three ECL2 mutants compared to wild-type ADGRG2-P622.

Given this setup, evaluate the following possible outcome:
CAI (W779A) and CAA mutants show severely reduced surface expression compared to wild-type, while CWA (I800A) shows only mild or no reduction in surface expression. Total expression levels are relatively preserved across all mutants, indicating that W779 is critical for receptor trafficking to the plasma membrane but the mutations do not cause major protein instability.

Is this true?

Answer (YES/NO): NO